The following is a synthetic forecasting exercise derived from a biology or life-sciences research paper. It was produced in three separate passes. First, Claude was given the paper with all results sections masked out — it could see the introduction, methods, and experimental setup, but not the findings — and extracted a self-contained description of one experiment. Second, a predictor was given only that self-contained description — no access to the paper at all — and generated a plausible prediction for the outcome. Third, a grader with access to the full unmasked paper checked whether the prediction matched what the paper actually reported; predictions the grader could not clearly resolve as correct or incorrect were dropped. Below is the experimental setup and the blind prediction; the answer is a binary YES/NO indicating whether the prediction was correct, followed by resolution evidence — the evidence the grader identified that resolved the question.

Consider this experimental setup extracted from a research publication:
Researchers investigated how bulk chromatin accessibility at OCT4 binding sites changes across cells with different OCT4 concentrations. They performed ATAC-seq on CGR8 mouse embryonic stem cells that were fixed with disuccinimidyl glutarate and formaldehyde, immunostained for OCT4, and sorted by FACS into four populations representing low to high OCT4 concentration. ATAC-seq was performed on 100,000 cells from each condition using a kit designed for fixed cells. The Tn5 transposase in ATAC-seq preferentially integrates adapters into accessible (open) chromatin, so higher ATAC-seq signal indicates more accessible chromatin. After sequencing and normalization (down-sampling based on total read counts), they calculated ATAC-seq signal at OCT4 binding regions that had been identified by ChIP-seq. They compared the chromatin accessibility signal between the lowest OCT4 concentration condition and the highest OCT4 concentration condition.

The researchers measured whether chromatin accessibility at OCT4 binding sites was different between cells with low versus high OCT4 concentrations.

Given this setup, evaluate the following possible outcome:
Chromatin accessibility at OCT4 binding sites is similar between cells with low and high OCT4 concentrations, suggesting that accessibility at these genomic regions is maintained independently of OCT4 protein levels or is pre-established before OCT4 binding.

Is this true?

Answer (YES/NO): YES